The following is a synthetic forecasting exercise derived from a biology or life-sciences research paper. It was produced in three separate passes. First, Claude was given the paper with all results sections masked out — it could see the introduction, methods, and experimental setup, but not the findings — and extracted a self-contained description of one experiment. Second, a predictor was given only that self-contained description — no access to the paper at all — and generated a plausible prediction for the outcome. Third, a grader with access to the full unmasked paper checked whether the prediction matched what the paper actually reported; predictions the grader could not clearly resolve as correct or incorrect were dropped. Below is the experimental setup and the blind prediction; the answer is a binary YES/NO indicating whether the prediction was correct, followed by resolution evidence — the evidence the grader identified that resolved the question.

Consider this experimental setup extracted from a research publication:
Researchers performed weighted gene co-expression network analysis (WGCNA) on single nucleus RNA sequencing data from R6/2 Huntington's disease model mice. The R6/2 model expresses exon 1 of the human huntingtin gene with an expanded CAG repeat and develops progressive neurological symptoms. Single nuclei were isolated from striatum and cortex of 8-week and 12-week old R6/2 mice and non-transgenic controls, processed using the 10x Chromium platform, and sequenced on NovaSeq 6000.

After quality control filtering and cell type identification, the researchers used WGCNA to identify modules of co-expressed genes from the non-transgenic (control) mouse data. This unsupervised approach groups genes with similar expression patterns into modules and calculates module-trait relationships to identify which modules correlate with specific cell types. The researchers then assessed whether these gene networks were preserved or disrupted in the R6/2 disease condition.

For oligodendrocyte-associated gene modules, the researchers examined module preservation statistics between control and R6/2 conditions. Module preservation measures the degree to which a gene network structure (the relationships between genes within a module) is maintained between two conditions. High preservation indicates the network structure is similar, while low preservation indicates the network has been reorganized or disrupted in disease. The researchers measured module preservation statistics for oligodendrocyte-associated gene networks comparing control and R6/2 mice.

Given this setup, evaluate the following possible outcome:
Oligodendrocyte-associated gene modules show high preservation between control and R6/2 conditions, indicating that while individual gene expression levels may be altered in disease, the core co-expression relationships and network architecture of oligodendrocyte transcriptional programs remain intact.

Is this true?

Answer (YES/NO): NO